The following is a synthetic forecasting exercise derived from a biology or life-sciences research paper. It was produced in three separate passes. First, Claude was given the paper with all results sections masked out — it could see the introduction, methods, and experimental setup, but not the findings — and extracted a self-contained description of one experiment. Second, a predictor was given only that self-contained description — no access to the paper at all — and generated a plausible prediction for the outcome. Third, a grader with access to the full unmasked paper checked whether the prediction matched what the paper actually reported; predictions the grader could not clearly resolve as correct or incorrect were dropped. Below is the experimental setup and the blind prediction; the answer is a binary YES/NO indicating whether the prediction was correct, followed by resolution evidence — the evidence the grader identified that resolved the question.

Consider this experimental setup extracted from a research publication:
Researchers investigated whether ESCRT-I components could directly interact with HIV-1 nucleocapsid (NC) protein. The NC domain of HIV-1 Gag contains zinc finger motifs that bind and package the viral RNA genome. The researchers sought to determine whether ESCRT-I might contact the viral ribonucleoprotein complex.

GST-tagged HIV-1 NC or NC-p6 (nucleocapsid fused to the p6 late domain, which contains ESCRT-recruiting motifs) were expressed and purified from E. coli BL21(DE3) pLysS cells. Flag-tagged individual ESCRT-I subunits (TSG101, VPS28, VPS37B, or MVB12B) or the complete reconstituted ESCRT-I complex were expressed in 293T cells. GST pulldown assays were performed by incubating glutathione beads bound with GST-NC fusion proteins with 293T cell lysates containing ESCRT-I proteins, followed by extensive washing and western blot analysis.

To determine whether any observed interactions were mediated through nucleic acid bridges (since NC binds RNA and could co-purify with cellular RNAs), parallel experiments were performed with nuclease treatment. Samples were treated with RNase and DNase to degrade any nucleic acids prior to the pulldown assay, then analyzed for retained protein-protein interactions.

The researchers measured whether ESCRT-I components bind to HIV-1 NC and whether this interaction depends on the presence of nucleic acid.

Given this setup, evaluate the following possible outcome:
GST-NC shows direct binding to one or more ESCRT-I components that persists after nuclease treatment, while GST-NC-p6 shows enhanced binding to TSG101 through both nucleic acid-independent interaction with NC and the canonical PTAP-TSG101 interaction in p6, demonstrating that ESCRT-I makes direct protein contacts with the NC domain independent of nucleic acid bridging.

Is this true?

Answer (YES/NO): NO